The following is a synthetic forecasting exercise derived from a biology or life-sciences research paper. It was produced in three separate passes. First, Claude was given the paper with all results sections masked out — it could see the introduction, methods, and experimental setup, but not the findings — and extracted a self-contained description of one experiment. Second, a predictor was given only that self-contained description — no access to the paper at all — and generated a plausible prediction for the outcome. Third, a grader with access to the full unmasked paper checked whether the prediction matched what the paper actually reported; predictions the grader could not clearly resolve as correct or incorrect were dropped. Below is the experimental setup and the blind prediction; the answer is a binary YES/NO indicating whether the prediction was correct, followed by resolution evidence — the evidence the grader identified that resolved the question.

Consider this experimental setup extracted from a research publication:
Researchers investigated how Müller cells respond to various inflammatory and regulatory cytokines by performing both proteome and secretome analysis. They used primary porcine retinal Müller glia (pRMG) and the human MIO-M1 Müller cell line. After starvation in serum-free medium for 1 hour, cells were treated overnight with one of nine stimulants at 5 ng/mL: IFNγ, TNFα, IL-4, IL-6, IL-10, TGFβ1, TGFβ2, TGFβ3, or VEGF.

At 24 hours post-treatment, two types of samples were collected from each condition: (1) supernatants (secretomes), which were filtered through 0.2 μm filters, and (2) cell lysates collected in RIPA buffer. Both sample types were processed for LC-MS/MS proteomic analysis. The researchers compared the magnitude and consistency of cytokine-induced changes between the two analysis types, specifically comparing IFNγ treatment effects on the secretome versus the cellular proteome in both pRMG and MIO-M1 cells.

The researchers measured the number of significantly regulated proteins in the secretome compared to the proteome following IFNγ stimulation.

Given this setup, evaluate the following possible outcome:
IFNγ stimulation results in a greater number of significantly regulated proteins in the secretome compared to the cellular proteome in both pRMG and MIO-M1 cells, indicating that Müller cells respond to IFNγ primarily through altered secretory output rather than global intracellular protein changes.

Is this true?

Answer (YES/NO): NO